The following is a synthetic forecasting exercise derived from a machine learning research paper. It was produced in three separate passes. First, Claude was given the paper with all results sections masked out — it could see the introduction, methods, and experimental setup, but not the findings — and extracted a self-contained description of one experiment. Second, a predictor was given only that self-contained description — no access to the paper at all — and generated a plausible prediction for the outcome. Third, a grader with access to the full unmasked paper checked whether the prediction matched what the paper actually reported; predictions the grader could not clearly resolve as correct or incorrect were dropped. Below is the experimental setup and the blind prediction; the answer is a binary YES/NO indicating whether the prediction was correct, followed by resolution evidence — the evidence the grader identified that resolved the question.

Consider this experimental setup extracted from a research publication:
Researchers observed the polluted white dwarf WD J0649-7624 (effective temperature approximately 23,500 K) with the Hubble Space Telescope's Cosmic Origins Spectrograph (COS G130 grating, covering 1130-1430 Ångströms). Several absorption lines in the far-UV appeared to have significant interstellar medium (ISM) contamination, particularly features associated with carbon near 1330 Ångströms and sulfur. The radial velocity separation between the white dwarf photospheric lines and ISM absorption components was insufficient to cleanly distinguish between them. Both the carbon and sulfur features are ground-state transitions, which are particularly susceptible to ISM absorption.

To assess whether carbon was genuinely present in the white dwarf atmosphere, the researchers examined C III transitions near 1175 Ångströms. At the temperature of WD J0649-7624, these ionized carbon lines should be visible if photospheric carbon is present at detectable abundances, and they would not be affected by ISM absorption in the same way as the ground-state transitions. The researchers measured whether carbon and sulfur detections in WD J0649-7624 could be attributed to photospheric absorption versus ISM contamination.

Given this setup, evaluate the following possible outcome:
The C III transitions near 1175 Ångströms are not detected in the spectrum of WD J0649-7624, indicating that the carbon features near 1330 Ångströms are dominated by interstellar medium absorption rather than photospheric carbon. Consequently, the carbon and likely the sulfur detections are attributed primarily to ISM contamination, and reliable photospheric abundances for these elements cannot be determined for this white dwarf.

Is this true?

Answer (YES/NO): YES